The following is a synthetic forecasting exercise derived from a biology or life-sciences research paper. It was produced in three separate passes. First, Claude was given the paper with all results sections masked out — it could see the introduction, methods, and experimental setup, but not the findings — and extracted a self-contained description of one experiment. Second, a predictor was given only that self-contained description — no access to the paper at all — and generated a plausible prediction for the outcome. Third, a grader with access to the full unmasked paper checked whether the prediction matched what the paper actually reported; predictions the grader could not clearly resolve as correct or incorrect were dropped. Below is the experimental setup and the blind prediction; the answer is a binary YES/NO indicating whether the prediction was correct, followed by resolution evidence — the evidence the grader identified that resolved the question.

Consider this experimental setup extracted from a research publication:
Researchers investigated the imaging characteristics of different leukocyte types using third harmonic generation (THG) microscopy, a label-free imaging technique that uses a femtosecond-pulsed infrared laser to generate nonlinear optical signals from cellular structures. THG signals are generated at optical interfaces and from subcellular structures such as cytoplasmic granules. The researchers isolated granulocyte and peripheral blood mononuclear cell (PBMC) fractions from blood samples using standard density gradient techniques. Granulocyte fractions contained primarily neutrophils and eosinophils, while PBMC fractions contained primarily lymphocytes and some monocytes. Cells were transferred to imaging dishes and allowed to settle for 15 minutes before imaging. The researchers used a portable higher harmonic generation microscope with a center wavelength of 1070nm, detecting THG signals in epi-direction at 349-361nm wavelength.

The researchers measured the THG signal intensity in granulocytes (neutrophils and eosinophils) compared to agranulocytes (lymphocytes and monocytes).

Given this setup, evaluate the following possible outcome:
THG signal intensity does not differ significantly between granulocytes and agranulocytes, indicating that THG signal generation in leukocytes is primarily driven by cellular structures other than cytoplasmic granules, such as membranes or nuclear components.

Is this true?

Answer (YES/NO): NO